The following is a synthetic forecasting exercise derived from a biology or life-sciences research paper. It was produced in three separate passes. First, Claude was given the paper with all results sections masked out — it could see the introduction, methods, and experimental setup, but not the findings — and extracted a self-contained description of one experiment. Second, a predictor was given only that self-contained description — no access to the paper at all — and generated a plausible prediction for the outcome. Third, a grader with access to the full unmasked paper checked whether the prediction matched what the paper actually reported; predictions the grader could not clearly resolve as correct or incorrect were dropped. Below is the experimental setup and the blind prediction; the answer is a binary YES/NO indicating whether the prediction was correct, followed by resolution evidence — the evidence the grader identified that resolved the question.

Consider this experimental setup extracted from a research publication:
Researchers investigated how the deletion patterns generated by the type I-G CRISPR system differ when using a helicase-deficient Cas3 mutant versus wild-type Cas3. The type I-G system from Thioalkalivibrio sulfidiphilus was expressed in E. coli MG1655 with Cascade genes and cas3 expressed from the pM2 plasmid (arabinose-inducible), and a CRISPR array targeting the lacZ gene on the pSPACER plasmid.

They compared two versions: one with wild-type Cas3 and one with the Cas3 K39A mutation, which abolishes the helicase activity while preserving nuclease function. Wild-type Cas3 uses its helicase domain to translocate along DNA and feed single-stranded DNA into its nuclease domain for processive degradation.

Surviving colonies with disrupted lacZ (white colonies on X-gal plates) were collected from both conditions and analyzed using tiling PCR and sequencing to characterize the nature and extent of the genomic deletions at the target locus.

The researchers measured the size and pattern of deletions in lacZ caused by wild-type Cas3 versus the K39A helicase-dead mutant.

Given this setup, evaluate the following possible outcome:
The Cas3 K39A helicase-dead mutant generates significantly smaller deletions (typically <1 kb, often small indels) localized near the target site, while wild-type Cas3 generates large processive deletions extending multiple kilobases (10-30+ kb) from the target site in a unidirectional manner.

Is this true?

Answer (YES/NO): NO